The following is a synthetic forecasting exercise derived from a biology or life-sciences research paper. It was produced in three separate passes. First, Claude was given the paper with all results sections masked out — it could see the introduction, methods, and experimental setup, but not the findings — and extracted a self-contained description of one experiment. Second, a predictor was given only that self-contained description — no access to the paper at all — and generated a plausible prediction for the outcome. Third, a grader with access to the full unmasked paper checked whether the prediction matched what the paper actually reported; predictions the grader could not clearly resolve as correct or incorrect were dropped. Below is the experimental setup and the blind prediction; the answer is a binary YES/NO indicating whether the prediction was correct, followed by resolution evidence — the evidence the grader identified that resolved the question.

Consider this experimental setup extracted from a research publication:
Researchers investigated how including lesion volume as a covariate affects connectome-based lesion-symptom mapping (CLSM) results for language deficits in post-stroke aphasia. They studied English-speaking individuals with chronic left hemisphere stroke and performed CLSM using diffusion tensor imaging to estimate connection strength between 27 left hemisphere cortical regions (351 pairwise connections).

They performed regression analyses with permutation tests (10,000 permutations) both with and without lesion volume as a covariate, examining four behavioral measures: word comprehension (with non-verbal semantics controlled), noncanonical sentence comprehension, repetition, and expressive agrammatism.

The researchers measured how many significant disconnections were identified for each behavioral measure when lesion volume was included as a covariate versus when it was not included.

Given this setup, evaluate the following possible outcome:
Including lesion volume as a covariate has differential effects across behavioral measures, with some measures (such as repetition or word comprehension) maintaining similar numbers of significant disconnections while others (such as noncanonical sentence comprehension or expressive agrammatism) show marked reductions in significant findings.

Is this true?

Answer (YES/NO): NO